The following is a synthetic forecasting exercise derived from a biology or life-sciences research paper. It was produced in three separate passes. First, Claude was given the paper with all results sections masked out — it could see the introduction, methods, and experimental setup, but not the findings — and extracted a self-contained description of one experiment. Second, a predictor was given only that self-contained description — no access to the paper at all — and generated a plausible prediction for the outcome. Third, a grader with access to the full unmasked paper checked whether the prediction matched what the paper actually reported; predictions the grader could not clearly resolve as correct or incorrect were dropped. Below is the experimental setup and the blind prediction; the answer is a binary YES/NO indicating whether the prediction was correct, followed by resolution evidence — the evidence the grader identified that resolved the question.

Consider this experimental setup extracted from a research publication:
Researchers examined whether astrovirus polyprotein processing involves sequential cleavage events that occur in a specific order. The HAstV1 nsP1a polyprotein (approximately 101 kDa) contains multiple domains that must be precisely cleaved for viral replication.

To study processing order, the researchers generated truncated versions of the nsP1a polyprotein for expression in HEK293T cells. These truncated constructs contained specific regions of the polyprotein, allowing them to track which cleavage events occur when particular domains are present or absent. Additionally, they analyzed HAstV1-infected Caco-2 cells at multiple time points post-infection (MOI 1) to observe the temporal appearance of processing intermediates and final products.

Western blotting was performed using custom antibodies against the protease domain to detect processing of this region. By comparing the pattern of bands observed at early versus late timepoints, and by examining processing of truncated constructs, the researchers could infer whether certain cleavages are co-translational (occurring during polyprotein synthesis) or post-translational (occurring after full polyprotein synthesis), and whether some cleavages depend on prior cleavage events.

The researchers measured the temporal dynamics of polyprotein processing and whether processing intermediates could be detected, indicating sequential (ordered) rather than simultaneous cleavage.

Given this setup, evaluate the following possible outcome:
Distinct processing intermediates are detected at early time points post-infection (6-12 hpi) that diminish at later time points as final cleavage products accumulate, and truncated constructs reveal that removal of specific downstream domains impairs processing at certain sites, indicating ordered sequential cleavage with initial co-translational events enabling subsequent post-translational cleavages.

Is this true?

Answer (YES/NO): NO